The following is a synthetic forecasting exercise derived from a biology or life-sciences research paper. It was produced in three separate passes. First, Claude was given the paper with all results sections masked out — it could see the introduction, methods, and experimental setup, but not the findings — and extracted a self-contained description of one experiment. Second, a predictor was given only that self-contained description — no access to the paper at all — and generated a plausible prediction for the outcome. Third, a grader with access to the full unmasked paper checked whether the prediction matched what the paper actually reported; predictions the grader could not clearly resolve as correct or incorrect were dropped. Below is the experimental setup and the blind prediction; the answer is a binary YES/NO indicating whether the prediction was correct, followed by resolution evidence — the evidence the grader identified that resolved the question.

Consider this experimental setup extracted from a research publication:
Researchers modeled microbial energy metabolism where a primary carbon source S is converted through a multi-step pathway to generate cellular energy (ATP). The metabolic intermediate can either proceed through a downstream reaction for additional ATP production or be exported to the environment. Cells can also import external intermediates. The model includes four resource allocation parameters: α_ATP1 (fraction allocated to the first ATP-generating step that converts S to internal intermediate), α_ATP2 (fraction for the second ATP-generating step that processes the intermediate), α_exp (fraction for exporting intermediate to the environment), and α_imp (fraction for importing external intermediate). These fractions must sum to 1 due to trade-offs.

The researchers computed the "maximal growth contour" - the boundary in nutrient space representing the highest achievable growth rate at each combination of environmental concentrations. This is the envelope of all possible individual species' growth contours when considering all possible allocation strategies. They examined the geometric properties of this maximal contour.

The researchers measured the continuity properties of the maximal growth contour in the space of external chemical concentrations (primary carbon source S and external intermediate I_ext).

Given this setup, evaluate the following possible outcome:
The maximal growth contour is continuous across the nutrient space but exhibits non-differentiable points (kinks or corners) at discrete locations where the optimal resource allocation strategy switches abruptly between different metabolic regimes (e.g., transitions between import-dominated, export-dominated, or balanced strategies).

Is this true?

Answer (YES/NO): YES